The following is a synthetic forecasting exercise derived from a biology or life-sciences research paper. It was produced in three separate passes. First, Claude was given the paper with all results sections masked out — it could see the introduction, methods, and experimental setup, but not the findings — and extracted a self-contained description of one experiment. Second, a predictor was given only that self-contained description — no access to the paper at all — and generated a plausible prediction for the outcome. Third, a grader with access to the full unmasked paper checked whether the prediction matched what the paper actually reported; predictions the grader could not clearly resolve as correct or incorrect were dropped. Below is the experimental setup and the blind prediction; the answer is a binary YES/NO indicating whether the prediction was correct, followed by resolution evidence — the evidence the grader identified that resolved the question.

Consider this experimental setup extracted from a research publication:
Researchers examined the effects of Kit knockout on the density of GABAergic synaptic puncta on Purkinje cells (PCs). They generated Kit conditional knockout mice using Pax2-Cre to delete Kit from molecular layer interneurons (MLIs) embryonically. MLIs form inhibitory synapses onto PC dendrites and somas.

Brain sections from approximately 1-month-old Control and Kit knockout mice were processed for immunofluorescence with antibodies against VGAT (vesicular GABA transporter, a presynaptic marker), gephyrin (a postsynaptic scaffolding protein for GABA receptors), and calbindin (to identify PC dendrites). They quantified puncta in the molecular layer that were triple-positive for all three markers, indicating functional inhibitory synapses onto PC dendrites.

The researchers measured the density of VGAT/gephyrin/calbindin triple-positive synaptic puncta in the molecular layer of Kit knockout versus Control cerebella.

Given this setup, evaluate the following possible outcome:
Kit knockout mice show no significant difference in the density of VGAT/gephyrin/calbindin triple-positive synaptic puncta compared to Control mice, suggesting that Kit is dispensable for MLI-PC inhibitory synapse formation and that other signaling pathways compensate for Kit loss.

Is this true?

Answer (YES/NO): YES